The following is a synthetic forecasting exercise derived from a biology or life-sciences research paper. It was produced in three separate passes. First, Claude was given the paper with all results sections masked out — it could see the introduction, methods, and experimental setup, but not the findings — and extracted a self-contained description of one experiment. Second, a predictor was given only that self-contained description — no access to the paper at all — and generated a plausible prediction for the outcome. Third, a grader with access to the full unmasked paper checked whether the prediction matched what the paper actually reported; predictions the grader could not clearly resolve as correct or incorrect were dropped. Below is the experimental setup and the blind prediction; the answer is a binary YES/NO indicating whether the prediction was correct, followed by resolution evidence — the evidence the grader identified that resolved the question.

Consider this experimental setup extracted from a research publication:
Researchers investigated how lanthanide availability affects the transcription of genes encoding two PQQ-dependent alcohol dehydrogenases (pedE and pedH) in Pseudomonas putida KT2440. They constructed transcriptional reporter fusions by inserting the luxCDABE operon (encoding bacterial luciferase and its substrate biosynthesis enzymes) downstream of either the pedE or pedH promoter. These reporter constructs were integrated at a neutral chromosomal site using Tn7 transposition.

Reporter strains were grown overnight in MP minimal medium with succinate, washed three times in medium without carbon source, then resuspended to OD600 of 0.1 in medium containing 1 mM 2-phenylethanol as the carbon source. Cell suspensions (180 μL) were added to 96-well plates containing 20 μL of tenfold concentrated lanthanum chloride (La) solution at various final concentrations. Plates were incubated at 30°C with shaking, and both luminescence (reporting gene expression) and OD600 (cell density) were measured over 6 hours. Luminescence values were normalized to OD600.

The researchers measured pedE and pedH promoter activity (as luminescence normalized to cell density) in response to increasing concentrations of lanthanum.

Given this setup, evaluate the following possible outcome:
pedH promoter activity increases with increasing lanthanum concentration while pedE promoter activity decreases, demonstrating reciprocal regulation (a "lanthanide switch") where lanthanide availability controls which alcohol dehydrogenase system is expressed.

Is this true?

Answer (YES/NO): YES